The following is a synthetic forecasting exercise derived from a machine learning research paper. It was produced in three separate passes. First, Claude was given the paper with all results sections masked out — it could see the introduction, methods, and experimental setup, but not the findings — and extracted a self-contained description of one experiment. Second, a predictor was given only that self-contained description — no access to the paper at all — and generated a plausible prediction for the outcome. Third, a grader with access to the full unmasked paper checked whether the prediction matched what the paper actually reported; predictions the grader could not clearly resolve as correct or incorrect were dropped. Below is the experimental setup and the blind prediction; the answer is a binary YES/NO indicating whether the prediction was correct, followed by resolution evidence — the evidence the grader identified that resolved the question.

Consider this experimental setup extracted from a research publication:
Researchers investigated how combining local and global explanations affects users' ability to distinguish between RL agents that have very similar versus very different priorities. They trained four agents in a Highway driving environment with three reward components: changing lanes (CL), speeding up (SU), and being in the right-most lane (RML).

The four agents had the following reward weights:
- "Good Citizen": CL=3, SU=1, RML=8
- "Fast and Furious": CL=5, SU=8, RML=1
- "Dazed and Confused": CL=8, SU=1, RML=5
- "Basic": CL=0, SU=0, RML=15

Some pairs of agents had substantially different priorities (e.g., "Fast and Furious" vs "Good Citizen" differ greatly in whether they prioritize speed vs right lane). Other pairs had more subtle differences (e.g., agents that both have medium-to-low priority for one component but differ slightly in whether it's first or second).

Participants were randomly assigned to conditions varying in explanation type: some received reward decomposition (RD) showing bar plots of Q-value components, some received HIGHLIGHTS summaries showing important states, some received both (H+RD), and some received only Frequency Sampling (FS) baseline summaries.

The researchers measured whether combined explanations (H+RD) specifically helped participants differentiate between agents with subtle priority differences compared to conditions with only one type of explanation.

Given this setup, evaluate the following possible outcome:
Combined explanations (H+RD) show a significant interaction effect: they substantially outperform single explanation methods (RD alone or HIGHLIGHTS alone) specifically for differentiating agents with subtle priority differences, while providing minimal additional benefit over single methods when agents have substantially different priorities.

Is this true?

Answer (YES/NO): NO